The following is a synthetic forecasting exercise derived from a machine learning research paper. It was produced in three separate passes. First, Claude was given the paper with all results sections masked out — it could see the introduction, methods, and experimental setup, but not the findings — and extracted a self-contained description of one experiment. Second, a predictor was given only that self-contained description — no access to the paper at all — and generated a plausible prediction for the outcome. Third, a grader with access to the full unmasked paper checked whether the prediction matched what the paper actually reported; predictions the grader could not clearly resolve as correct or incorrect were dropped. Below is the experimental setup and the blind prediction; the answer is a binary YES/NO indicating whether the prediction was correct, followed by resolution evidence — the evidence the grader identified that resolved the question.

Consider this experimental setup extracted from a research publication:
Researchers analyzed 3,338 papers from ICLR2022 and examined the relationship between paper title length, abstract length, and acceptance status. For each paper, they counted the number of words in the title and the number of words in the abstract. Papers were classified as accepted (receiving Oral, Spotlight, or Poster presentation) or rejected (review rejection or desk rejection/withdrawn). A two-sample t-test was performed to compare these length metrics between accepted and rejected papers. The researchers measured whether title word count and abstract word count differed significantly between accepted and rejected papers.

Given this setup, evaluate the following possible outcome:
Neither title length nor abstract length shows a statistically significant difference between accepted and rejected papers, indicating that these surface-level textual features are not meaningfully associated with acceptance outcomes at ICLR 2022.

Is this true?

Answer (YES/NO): YES